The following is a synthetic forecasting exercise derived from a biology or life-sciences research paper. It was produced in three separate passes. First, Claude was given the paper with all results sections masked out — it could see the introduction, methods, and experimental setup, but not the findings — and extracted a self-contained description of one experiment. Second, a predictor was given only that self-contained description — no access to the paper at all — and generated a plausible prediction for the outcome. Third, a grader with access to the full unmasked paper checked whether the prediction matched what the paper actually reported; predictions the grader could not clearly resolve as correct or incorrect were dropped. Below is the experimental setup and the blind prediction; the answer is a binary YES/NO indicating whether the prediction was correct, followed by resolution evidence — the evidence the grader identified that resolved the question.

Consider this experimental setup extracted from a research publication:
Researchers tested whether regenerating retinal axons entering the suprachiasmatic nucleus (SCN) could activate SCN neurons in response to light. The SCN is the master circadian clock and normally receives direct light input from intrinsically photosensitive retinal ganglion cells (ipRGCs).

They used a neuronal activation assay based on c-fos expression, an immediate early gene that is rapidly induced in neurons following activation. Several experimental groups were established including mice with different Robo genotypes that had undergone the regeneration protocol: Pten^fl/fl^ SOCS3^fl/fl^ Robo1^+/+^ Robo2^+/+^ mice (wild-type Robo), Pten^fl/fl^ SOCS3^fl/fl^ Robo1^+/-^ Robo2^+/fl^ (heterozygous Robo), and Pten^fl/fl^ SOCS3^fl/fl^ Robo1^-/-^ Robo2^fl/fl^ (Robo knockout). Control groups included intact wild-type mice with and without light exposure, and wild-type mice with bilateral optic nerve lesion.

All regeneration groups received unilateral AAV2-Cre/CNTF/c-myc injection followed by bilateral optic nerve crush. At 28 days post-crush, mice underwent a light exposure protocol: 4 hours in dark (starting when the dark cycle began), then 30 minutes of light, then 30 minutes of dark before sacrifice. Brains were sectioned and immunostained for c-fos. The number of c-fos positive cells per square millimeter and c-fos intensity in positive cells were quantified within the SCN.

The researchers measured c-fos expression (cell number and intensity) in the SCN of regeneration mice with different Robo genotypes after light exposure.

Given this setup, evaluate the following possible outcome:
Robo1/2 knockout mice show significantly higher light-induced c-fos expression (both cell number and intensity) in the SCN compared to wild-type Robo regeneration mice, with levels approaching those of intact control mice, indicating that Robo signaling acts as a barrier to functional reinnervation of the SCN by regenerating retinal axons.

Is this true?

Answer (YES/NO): NO